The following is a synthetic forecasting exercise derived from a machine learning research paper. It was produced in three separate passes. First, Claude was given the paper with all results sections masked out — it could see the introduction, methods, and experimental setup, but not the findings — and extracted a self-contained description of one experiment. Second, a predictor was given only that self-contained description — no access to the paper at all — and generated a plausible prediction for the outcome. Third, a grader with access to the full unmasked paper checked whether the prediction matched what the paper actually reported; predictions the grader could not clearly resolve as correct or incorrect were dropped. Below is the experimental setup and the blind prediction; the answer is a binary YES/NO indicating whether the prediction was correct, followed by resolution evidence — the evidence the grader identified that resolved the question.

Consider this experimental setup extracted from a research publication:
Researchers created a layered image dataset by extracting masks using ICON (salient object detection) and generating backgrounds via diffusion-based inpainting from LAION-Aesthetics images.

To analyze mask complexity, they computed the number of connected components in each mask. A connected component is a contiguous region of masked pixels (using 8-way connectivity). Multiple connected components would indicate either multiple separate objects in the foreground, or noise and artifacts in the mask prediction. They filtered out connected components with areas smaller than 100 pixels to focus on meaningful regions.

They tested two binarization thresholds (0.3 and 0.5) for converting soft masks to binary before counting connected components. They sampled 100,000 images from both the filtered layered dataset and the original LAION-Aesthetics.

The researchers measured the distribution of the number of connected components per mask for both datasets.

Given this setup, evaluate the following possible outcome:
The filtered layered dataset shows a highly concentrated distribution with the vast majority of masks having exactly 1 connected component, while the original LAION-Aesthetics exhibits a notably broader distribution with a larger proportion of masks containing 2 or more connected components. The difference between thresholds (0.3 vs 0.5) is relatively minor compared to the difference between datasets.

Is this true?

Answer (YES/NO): NO